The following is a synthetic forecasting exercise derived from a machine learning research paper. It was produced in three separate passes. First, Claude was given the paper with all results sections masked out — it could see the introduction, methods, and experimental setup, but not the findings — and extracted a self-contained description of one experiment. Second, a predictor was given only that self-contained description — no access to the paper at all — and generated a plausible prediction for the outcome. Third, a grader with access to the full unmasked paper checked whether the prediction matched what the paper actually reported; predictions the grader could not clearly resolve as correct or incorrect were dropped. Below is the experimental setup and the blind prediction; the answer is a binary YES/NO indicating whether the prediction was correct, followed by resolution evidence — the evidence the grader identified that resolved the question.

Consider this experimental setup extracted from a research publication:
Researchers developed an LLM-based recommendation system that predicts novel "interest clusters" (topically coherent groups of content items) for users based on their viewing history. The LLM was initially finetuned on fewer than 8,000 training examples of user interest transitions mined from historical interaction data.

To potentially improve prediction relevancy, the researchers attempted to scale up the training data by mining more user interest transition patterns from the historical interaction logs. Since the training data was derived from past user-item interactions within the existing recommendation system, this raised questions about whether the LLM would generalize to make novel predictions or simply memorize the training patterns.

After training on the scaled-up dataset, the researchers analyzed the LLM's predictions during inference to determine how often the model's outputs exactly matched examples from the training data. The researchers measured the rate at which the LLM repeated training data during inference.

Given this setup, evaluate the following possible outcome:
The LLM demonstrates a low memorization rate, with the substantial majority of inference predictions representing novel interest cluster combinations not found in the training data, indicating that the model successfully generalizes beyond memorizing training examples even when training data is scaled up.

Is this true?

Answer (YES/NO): NO